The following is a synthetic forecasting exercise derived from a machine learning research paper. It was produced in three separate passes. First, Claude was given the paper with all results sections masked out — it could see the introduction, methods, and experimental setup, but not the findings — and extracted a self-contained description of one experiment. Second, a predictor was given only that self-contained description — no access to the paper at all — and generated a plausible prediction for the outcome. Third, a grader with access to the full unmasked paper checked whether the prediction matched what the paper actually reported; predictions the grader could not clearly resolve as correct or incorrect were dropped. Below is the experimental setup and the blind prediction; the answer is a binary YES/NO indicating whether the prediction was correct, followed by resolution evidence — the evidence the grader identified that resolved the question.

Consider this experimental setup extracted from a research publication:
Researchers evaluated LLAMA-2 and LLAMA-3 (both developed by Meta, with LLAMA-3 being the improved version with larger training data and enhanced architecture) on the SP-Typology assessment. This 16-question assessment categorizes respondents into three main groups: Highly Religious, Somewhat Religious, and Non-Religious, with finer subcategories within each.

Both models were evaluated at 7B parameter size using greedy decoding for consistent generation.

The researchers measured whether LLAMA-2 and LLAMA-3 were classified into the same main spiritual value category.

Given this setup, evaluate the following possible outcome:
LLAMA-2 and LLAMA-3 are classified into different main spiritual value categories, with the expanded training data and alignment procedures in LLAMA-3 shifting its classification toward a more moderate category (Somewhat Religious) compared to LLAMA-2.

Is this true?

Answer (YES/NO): NO